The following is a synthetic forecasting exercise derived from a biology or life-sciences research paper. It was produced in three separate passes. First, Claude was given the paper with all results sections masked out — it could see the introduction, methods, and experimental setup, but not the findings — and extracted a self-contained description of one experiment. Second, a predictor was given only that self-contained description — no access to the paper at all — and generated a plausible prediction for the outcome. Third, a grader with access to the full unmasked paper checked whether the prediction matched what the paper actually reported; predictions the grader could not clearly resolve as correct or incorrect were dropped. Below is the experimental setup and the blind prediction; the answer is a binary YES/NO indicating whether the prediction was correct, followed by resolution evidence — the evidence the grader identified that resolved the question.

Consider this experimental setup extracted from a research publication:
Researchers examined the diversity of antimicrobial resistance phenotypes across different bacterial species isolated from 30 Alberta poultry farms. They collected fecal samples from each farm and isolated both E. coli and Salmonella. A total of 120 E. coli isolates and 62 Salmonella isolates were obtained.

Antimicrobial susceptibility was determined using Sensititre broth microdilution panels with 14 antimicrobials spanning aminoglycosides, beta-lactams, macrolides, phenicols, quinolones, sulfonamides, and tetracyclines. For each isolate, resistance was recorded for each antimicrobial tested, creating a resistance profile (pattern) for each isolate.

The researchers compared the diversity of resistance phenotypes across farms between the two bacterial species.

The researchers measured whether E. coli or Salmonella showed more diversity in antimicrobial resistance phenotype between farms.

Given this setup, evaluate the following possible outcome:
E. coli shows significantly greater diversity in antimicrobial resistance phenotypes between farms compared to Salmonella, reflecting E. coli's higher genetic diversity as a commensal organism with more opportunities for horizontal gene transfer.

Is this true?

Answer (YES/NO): YES